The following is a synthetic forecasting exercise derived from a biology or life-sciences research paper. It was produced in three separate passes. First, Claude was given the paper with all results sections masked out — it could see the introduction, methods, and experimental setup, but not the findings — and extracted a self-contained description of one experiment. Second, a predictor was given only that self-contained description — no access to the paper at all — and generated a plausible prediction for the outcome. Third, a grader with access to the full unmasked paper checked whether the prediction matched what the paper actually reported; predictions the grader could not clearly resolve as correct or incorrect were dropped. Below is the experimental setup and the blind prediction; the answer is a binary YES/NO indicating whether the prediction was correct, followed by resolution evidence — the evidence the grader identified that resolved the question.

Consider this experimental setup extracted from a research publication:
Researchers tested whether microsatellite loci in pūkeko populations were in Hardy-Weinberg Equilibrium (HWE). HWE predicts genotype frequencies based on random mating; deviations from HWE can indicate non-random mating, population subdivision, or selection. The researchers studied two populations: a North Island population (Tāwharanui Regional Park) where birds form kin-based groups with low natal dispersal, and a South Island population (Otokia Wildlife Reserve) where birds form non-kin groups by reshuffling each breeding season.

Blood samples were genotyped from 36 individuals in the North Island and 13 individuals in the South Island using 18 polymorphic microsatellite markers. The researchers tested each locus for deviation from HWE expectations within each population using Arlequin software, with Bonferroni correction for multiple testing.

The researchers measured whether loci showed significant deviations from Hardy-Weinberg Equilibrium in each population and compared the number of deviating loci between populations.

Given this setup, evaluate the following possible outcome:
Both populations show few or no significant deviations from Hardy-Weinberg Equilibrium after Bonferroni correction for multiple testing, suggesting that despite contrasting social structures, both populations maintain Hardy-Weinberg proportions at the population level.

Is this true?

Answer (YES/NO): YES